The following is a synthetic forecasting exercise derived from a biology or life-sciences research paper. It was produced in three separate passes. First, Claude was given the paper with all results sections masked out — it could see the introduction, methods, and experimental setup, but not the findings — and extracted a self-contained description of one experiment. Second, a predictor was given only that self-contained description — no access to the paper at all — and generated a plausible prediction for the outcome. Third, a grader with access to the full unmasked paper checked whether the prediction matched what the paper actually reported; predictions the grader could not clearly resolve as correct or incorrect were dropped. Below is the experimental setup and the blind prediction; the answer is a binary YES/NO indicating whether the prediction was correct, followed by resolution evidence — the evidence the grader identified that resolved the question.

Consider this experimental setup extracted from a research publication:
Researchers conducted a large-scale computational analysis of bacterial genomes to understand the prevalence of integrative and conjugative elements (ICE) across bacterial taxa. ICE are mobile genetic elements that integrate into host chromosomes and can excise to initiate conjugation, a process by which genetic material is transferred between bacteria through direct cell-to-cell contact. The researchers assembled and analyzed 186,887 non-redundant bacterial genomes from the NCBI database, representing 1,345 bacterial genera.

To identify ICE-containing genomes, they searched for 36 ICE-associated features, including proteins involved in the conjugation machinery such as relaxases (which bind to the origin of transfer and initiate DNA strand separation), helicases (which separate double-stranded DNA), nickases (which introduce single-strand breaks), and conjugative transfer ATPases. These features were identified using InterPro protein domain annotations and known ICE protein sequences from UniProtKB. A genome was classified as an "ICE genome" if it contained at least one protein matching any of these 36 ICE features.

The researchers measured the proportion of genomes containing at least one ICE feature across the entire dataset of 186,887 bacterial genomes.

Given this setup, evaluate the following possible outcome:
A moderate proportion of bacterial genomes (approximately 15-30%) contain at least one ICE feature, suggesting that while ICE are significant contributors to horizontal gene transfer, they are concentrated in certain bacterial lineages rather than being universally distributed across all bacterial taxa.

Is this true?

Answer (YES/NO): NO